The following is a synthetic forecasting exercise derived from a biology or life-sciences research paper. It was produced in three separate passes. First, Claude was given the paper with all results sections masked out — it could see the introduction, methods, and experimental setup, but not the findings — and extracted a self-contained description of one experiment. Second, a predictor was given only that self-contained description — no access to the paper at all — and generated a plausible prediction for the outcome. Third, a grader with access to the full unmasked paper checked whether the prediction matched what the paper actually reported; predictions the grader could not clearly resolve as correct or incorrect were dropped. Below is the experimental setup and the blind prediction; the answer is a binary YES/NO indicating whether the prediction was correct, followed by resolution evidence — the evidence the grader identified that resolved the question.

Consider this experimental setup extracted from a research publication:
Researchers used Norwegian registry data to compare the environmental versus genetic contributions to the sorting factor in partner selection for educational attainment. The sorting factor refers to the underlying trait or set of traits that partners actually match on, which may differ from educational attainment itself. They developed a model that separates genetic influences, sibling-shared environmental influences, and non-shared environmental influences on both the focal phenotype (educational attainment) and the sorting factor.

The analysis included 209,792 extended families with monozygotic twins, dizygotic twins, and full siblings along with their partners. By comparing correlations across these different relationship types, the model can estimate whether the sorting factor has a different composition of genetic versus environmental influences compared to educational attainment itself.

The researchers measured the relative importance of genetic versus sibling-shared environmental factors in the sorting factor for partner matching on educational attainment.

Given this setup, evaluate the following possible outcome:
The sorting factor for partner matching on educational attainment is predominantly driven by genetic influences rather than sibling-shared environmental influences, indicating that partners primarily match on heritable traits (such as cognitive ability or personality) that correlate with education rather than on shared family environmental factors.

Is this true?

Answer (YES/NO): NO